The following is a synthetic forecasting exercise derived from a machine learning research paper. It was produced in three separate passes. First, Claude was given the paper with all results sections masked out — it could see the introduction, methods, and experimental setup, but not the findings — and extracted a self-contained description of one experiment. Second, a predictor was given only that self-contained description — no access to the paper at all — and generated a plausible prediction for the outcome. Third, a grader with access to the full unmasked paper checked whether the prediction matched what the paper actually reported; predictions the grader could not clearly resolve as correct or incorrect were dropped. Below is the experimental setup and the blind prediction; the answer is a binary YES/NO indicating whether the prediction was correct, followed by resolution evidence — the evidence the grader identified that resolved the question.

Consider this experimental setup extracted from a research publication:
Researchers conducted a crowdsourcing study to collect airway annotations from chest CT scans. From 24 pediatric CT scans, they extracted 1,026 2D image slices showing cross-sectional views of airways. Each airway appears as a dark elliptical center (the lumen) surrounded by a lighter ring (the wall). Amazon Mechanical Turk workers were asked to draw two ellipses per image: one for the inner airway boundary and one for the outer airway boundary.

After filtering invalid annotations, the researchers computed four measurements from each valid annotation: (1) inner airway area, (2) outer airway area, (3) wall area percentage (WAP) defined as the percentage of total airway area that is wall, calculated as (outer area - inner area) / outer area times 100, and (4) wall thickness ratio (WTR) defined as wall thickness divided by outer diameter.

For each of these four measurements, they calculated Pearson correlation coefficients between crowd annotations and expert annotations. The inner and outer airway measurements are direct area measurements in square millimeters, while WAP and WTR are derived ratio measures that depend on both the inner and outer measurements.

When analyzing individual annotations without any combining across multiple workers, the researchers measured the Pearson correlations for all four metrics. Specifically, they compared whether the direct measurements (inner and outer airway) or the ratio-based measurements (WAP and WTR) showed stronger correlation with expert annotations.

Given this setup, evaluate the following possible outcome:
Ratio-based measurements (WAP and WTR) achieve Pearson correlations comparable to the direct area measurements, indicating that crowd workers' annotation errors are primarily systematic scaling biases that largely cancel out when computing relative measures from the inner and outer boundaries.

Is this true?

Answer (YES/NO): NO